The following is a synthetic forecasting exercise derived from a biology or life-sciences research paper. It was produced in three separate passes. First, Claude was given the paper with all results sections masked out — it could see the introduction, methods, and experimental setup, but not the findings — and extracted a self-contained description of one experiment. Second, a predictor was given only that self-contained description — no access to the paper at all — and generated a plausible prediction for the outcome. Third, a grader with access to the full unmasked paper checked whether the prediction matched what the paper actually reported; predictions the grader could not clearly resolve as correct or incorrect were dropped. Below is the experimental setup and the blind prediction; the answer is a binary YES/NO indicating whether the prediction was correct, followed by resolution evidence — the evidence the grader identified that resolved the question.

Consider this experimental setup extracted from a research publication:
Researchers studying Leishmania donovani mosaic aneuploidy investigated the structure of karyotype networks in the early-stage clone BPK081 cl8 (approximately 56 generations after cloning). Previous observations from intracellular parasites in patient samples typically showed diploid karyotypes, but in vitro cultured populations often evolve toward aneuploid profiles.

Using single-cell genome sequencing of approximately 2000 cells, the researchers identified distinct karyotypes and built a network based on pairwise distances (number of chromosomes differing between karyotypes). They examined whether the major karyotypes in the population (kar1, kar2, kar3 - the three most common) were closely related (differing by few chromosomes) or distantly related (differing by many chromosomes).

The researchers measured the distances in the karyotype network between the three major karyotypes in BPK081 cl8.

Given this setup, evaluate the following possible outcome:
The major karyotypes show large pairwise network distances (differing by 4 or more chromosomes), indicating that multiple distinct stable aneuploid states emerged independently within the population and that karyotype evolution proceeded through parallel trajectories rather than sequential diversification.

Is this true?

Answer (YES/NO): YES